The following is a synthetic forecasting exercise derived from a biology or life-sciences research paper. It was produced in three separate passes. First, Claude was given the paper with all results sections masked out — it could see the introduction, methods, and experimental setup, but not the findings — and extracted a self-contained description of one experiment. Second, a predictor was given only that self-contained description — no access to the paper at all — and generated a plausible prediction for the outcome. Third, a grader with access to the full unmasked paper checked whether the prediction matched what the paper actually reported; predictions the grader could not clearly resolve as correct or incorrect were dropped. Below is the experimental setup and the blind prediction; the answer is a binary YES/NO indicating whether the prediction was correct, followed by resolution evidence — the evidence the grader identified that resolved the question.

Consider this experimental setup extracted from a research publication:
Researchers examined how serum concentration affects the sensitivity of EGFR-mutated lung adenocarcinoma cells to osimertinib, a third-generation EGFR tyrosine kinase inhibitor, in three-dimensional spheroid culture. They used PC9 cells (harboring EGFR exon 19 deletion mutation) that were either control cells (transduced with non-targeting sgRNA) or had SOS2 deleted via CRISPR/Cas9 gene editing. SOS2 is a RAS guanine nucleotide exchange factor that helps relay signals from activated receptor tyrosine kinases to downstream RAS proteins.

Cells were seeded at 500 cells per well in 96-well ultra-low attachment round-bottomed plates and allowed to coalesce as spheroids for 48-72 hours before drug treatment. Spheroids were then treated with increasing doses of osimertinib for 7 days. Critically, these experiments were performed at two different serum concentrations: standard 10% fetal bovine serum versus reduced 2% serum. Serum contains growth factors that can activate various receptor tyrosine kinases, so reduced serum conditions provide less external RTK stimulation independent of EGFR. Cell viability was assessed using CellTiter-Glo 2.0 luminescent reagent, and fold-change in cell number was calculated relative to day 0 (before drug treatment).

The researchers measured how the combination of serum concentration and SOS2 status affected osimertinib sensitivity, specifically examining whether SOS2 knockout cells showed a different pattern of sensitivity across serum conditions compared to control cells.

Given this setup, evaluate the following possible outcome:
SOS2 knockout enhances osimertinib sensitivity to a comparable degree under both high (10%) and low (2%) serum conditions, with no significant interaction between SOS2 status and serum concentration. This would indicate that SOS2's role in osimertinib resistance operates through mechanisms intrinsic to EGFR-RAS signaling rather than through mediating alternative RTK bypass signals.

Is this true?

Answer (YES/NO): NO